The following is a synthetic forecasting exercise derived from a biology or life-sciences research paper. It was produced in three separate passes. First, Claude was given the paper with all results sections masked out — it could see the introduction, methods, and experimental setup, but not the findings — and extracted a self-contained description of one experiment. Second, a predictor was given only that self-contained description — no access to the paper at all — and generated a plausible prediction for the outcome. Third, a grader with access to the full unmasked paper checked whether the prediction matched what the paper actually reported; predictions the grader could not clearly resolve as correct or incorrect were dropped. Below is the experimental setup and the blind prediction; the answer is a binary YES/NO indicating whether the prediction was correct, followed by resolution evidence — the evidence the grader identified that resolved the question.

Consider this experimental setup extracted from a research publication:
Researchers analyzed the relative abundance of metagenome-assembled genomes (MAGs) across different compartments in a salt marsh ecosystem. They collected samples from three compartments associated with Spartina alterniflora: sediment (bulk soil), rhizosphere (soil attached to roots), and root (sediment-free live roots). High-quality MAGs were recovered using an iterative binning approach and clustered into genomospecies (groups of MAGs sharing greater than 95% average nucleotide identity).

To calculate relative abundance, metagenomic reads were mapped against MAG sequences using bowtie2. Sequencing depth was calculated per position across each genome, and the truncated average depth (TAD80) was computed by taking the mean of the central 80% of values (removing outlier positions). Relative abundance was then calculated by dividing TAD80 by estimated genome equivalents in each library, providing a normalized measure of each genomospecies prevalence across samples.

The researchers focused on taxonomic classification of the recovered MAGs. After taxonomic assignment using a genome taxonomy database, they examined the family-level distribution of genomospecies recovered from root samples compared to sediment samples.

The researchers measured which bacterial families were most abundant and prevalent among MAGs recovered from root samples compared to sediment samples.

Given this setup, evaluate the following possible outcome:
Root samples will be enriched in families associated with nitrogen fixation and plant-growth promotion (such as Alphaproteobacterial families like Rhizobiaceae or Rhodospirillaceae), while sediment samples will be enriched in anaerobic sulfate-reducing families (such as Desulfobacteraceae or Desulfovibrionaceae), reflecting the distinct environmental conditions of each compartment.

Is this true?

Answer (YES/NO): NO